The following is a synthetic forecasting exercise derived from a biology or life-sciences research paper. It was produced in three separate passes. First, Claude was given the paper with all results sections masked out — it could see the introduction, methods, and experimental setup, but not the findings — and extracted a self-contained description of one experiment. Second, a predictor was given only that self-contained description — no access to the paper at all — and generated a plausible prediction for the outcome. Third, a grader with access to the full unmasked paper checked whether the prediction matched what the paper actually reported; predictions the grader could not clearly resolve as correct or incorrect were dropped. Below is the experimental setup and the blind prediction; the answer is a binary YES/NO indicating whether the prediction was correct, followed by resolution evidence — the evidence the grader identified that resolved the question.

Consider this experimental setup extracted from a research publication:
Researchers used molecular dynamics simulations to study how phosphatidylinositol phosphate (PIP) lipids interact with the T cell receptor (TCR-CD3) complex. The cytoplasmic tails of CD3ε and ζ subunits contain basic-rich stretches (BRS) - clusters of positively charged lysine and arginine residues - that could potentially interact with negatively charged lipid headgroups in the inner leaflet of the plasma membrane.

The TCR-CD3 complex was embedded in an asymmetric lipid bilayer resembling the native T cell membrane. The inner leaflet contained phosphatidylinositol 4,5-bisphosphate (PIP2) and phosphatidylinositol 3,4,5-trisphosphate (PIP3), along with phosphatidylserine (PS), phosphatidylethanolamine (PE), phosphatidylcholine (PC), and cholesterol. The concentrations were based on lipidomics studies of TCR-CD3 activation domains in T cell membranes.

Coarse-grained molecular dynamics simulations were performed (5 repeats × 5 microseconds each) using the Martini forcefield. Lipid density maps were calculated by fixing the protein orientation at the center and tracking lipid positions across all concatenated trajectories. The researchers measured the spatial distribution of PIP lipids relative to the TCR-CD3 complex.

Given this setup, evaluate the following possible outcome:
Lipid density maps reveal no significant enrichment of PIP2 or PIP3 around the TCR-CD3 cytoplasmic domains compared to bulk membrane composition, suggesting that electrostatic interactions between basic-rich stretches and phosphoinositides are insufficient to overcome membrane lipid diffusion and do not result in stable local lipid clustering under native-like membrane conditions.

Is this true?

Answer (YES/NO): NO